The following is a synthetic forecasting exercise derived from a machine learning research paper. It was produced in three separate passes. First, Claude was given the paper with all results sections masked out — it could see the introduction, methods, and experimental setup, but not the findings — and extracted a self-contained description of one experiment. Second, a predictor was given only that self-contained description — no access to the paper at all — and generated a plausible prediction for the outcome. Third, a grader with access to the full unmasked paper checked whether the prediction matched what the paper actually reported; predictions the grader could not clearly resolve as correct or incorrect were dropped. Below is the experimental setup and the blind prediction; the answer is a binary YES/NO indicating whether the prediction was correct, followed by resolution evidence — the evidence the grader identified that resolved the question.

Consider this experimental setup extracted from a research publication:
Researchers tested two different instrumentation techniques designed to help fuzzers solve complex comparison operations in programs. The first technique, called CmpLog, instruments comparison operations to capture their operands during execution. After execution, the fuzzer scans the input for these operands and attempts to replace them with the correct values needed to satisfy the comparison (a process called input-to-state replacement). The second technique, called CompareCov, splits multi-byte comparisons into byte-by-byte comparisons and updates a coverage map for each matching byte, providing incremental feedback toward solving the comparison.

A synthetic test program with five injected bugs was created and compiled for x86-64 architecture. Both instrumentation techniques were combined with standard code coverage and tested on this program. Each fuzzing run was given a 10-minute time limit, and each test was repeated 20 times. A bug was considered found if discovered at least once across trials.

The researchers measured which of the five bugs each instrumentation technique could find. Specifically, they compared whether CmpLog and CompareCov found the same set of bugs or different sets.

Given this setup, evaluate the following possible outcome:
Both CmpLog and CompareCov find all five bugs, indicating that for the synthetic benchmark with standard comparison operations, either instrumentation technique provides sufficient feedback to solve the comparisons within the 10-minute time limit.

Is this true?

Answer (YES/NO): NO